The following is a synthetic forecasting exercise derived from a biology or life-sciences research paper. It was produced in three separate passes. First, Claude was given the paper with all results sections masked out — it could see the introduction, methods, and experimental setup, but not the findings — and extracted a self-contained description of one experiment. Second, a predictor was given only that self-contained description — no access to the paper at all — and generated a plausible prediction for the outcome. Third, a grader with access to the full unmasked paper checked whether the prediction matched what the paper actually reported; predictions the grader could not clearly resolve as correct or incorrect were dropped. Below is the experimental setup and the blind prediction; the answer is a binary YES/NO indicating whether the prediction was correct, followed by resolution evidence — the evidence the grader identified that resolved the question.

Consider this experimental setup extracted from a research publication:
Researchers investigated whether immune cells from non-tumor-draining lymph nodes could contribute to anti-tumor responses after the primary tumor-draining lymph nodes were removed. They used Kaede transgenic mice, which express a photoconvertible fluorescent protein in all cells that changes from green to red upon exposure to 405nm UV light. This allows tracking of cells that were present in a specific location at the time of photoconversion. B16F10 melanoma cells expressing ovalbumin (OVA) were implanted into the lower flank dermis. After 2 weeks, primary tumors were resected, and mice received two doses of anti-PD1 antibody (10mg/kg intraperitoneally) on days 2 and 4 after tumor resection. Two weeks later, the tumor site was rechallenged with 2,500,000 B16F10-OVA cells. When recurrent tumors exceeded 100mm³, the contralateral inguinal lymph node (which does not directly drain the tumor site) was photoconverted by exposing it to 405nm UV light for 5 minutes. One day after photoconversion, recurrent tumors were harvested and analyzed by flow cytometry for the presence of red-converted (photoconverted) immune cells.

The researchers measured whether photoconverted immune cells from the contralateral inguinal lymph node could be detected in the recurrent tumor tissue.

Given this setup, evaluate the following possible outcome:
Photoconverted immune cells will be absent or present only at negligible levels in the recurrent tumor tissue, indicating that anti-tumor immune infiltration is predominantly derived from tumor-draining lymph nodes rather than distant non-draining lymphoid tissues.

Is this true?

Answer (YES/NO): NO